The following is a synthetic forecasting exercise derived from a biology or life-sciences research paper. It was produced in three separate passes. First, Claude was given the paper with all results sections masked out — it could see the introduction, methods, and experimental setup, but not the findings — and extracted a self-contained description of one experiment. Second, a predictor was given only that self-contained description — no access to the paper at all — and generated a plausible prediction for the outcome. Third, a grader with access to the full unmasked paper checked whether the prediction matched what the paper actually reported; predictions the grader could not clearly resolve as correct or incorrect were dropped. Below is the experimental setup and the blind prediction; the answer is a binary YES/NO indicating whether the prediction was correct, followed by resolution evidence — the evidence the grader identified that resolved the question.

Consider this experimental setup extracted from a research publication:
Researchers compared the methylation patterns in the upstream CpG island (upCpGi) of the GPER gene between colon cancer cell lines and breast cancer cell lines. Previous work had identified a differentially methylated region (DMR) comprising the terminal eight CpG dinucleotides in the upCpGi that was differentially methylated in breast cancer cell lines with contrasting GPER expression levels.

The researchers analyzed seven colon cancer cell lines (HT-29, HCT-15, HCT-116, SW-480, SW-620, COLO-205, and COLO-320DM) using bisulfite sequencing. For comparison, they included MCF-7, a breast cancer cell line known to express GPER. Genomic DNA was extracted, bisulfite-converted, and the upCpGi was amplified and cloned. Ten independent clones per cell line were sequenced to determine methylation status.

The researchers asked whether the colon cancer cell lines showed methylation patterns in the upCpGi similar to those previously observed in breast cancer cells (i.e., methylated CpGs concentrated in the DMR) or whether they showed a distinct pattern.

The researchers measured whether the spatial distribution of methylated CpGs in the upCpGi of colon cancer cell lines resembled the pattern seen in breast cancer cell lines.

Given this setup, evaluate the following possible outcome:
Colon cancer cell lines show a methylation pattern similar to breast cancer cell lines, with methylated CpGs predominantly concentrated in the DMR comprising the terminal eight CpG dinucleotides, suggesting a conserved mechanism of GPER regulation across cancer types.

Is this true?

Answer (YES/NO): YES